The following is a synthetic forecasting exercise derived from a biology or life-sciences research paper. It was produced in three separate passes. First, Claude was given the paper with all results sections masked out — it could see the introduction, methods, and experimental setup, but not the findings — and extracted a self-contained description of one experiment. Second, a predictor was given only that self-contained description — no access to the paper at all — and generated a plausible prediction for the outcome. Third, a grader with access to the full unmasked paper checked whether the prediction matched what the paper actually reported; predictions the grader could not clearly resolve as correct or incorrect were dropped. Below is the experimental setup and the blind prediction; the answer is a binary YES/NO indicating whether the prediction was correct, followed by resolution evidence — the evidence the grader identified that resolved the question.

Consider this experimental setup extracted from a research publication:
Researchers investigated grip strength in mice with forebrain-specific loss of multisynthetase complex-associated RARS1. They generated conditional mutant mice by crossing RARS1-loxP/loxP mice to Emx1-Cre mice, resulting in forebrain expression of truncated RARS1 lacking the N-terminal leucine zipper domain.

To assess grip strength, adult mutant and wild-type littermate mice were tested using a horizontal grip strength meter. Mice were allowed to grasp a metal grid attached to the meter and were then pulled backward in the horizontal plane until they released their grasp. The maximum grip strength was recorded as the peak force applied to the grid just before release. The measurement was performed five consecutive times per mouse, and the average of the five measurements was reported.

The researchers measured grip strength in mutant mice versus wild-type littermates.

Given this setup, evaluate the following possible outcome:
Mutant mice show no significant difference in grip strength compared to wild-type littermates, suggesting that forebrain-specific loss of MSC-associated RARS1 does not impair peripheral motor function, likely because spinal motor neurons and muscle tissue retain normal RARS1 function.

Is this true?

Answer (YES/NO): YES